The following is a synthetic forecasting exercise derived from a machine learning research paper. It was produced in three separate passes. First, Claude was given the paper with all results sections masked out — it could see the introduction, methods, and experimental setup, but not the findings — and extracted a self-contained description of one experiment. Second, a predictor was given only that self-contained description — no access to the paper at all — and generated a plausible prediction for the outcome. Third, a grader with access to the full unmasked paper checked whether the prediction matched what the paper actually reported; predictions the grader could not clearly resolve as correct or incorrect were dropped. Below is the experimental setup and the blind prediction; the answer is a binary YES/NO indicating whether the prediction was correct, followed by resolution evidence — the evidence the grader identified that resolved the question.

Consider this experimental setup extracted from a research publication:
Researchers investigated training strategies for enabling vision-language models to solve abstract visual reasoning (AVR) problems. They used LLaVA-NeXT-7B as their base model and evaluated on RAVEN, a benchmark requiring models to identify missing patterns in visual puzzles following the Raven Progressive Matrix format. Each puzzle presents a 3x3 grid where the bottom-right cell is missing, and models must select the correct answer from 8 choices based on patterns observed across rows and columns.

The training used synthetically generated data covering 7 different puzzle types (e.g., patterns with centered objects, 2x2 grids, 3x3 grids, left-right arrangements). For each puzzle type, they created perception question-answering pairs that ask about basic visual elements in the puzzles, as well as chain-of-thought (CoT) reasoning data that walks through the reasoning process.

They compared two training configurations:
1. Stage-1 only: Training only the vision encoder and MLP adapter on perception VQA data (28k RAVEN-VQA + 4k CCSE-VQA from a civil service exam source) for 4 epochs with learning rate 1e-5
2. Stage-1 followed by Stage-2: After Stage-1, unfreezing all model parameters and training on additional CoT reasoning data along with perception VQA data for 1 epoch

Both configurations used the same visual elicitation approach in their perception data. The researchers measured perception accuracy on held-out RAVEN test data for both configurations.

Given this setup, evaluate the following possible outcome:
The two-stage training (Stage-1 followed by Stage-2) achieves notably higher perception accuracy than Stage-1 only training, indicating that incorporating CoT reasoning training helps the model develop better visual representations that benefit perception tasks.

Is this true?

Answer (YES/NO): NO